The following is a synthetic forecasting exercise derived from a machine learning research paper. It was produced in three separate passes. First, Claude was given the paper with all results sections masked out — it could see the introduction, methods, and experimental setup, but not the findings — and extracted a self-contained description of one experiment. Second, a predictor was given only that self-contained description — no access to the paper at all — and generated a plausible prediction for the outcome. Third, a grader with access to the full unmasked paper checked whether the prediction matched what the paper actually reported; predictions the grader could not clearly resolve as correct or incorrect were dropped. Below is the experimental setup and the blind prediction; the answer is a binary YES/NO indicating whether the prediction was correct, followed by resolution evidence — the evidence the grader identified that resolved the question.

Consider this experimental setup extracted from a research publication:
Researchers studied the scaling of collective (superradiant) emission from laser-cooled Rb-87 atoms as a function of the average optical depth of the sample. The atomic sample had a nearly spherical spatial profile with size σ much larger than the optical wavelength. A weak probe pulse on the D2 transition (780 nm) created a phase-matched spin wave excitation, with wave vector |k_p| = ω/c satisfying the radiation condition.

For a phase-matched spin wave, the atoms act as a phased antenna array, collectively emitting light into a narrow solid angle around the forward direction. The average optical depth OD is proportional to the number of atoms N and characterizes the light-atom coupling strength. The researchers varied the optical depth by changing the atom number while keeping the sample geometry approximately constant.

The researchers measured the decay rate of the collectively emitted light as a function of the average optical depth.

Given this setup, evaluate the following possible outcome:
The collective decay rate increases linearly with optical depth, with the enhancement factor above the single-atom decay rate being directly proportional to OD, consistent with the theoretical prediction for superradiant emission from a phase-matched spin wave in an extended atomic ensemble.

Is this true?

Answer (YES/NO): NO